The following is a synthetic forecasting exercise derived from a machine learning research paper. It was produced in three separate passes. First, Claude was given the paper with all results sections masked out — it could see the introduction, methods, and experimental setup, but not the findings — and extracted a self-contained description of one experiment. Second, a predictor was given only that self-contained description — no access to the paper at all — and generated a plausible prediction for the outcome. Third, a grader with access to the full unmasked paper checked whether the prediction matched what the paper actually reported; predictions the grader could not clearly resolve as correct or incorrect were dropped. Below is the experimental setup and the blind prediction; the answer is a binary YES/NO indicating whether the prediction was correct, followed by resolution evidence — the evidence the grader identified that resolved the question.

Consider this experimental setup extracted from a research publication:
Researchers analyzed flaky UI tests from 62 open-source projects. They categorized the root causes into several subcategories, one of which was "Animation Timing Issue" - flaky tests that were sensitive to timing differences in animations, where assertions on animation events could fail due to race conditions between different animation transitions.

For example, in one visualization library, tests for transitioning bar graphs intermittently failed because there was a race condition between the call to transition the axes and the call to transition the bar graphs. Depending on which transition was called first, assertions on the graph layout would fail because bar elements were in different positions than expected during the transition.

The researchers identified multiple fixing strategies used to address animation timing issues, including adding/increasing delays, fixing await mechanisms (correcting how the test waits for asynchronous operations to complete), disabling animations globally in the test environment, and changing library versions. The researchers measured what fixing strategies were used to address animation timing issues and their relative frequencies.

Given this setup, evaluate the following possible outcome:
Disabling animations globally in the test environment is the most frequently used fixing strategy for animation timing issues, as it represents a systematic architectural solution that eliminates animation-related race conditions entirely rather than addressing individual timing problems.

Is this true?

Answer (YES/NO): NO